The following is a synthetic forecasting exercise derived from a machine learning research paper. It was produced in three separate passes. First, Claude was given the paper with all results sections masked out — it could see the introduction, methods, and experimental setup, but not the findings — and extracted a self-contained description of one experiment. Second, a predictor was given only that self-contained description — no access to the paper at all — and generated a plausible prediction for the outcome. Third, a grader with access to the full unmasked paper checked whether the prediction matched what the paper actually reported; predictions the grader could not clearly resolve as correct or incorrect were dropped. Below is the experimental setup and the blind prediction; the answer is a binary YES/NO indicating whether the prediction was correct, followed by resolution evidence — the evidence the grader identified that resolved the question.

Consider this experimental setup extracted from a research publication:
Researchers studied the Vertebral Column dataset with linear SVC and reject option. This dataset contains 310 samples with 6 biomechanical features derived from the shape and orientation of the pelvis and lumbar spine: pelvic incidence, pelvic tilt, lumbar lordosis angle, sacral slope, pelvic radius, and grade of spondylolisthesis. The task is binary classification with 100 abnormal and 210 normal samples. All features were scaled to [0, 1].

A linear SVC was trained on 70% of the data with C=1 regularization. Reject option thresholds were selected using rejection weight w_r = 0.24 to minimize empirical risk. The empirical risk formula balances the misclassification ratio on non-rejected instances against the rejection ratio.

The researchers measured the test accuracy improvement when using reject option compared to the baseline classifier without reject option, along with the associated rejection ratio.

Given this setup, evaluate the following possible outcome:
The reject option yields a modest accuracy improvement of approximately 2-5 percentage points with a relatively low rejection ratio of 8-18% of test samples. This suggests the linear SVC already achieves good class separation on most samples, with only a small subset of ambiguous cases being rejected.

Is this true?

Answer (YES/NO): NO